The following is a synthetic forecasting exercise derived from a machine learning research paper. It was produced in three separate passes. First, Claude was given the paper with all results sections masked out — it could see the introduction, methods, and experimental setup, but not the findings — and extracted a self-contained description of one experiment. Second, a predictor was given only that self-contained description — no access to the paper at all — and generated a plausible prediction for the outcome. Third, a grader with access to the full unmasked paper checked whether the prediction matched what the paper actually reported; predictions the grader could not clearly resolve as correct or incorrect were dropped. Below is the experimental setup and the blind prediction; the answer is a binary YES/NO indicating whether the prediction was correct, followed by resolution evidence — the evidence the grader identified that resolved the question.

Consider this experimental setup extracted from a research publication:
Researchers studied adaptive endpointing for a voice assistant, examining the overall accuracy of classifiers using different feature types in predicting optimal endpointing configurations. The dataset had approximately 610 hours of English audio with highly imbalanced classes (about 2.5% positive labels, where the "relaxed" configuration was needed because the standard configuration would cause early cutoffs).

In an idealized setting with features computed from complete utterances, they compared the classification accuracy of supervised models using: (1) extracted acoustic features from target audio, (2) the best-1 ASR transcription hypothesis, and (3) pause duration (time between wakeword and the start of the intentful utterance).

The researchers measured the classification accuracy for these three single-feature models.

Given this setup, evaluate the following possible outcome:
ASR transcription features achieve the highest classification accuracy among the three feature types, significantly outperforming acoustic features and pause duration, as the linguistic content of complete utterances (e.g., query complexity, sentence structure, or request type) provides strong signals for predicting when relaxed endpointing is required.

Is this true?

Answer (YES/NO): YES